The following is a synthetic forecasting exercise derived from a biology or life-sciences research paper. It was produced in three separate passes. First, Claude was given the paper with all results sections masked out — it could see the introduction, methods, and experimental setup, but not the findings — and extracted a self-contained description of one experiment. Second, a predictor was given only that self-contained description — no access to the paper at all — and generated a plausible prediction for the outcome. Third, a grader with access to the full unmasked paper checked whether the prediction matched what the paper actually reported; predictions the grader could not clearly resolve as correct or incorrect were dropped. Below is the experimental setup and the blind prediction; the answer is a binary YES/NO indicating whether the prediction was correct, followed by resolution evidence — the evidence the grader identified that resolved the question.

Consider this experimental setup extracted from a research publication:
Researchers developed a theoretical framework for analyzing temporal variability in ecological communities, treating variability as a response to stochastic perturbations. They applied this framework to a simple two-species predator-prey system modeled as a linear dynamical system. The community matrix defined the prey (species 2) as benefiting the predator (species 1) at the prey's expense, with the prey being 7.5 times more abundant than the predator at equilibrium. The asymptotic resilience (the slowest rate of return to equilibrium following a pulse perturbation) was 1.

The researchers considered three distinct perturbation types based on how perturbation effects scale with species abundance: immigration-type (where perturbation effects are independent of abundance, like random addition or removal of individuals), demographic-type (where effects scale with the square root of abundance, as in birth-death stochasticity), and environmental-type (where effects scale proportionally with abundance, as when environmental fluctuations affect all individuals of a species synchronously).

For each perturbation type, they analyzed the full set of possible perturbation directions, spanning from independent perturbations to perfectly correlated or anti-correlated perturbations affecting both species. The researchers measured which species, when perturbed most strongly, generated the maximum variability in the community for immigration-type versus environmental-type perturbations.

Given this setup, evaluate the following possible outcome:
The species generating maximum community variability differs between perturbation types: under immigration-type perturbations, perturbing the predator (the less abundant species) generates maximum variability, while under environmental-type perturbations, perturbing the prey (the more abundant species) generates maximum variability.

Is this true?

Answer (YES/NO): YES